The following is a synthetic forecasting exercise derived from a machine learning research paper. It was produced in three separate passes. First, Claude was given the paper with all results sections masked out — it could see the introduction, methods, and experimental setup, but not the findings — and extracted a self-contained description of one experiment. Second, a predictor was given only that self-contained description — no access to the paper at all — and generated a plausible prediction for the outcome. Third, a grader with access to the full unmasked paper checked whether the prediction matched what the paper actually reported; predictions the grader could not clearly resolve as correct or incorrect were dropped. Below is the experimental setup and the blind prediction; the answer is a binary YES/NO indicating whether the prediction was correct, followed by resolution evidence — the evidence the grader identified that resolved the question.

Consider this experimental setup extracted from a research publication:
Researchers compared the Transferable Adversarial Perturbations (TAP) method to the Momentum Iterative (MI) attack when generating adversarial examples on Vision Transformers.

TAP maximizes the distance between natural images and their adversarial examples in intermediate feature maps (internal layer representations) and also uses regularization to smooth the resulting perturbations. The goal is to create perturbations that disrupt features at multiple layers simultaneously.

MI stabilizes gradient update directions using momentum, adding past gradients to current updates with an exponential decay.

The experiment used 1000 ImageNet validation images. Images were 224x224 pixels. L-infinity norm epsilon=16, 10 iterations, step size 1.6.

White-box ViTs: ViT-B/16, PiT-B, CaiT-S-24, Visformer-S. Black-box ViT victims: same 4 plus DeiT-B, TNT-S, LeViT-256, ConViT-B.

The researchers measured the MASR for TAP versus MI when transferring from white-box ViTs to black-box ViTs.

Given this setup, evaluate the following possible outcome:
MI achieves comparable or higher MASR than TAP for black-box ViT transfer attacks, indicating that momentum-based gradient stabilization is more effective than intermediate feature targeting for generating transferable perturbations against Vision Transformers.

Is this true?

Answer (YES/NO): YES